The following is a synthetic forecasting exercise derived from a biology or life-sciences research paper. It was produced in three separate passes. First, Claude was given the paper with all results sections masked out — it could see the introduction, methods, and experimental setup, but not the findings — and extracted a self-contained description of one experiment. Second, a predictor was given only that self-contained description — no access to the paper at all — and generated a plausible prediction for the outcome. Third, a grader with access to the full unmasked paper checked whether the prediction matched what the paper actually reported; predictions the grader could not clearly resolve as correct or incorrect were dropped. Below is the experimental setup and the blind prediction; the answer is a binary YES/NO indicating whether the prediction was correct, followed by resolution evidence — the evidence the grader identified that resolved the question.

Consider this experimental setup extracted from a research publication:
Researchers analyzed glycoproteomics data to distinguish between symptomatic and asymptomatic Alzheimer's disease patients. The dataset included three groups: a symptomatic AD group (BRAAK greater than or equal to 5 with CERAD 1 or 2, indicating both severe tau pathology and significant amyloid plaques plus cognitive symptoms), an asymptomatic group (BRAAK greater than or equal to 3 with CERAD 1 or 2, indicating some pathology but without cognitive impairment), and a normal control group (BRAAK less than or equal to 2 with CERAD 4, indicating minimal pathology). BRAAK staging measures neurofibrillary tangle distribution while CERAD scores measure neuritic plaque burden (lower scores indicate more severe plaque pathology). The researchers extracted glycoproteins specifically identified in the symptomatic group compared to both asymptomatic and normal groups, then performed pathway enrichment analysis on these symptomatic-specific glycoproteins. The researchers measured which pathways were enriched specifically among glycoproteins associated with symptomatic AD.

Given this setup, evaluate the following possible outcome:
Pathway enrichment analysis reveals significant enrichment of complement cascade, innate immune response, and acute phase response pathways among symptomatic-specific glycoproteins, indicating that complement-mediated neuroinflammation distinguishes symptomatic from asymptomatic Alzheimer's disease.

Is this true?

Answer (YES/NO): NO